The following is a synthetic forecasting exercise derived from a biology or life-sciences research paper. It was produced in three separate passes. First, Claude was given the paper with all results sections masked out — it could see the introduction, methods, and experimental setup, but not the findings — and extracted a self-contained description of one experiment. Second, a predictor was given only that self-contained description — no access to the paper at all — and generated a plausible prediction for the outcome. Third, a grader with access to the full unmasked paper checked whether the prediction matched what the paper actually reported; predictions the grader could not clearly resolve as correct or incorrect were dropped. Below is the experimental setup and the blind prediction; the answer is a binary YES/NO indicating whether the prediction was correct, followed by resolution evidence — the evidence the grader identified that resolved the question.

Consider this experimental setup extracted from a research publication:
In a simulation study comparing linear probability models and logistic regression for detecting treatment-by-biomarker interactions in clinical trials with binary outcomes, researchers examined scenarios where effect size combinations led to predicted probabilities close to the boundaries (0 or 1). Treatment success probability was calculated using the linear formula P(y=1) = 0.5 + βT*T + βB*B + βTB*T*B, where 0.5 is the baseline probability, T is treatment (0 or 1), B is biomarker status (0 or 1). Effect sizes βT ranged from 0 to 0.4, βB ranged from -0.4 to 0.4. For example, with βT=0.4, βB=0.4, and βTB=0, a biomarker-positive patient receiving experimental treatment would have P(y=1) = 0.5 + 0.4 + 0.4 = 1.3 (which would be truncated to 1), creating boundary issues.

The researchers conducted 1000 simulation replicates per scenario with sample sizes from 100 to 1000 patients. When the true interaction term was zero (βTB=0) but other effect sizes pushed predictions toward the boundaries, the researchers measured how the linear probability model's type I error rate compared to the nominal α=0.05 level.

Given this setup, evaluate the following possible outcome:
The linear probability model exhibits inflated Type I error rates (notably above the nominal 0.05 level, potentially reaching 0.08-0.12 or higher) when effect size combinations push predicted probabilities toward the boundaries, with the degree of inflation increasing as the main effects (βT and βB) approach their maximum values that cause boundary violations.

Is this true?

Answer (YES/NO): NO